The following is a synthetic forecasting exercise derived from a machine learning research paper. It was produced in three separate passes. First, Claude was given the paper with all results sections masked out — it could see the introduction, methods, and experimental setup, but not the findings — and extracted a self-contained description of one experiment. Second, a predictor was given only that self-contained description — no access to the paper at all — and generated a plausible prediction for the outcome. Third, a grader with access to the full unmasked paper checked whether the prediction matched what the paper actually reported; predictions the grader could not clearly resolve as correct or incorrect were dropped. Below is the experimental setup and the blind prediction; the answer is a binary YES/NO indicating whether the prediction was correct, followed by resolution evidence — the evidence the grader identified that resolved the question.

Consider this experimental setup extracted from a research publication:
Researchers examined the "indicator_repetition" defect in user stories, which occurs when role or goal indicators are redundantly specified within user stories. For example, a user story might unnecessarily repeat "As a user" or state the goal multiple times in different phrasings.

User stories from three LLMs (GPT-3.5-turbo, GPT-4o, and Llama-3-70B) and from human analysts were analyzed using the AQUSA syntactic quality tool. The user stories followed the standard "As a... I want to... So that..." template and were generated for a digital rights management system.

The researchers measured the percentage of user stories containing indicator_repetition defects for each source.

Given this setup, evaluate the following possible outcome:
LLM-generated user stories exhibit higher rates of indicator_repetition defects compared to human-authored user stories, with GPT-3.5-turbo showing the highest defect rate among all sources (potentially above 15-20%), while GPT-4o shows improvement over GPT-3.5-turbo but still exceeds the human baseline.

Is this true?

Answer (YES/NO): NO